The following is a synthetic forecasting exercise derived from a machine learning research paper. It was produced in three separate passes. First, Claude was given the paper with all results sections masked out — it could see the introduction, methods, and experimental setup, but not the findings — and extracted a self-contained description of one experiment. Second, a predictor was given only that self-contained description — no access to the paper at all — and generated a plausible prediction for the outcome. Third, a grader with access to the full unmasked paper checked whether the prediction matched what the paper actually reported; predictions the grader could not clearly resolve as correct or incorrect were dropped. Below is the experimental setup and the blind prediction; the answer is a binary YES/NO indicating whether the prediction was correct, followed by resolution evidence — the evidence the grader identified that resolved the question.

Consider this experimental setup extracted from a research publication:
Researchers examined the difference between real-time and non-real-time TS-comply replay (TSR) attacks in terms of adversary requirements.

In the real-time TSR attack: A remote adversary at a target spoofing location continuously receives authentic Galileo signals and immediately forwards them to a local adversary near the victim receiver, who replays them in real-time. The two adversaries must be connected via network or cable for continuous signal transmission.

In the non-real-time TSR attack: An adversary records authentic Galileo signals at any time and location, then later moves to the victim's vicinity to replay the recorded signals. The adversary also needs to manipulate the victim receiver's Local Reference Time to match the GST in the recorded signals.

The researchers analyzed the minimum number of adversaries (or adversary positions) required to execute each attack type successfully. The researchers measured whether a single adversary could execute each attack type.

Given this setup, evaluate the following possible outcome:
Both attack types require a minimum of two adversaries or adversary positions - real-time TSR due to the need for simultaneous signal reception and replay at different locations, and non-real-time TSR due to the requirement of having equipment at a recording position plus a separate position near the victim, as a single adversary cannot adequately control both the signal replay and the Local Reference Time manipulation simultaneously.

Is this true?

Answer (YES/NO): NO